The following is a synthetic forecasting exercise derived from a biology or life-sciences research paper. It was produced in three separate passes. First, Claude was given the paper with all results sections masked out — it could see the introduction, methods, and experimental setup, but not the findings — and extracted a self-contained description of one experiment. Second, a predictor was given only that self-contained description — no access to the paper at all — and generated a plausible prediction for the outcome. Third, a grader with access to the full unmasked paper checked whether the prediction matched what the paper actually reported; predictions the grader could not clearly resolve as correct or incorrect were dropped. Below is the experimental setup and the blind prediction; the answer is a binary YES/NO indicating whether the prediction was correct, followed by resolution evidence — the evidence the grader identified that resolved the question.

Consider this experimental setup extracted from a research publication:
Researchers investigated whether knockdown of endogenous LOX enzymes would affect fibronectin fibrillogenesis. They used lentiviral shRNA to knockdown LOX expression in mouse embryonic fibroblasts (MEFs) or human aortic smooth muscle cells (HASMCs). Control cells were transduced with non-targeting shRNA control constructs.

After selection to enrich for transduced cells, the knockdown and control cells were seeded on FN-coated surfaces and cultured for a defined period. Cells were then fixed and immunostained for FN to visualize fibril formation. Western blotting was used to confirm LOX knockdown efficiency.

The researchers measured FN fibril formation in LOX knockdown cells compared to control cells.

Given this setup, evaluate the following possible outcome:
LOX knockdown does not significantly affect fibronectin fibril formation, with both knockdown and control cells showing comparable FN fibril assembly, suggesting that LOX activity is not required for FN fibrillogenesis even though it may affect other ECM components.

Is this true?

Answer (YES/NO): NO